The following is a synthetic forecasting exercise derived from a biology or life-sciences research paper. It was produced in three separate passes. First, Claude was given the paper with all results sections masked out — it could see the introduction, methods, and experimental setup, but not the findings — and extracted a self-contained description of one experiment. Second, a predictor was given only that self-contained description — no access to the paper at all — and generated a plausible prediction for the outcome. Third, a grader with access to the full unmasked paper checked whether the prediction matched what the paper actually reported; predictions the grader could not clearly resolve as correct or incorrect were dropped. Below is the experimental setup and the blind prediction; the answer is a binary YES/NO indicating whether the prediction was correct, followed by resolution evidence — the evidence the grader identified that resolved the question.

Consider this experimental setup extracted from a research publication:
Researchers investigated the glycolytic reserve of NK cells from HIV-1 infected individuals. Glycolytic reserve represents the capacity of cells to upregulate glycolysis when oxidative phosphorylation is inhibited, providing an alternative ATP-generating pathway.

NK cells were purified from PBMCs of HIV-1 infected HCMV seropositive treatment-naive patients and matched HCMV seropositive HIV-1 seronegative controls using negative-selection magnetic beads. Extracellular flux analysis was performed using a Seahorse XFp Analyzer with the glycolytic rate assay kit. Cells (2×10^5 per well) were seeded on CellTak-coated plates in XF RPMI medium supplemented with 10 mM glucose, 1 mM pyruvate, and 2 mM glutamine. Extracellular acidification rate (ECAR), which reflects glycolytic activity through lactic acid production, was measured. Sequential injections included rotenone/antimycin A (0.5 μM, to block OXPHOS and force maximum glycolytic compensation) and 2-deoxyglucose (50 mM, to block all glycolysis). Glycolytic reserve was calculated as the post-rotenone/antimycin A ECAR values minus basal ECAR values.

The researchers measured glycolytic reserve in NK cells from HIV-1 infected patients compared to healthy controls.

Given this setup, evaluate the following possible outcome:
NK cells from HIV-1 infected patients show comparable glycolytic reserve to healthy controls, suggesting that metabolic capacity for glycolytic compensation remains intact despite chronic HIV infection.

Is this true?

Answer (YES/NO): YES